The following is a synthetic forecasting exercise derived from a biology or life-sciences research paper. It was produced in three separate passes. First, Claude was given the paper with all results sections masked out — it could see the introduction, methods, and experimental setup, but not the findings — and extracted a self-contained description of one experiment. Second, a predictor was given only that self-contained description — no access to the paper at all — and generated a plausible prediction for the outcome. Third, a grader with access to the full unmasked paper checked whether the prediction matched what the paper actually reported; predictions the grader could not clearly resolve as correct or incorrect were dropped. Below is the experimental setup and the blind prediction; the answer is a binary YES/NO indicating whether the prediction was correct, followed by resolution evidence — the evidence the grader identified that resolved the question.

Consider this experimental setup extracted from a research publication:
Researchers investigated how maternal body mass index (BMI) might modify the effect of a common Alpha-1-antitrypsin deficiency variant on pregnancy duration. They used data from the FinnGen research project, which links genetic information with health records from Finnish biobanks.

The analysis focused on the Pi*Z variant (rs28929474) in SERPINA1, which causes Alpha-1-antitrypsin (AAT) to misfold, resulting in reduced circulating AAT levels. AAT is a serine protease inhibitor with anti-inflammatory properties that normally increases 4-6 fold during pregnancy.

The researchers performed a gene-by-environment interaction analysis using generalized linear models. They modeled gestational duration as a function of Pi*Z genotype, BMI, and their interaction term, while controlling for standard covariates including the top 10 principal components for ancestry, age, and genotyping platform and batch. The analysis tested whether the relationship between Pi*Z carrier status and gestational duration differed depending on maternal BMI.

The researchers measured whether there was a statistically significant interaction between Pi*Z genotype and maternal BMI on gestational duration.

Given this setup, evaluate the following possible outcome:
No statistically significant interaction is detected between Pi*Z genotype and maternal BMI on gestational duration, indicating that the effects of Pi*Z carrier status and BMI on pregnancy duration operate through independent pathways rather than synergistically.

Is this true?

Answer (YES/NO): NO